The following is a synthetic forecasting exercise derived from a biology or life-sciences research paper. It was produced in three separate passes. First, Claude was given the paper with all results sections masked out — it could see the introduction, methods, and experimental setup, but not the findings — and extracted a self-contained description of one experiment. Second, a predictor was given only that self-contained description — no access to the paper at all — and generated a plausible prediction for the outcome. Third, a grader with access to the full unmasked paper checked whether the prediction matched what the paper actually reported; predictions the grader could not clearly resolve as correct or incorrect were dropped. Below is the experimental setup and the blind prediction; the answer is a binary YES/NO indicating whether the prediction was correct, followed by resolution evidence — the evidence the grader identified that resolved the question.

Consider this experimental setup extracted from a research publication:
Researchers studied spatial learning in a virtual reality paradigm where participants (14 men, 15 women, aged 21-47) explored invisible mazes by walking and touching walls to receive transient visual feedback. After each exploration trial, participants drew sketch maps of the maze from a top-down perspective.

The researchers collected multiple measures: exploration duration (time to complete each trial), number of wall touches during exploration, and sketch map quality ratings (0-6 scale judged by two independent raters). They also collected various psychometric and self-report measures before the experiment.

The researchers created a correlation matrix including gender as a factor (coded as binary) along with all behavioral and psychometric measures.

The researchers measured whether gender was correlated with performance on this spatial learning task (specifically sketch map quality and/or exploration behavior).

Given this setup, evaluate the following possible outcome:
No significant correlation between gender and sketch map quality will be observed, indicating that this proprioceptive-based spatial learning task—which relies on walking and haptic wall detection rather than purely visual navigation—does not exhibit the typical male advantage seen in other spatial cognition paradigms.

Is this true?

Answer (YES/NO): YES